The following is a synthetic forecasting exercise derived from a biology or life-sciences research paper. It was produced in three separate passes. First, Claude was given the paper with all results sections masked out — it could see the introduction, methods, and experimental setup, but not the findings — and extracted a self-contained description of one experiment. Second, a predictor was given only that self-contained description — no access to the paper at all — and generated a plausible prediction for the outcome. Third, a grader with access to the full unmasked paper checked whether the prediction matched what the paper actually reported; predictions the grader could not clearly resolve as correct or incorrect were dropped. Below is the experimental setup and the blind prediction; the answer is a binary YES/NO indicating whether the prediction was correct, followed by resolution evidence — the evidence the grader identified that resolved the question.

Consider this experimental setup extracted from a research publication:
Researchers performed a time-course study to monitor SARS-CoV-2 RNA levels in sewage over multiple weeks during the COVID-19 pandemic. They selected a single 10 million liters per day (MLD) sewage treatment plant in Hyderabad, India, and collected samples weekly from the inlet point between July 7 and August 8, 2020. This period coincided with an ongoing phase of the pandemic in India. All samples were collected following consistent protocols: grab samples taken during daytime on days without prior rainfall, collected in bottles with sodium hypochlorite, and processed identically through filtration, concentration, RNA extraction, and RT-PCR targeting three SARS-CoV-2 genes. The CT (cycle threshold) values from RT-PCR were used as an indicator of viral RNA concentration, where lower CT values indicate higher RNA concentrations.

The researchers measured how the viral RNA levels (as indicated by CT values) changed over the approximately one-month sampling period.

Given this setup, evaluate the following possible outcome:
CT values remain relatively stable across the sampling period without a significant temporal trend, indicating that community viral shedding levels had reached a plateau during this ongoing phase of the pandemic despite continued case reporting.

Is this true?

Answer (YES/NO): NO